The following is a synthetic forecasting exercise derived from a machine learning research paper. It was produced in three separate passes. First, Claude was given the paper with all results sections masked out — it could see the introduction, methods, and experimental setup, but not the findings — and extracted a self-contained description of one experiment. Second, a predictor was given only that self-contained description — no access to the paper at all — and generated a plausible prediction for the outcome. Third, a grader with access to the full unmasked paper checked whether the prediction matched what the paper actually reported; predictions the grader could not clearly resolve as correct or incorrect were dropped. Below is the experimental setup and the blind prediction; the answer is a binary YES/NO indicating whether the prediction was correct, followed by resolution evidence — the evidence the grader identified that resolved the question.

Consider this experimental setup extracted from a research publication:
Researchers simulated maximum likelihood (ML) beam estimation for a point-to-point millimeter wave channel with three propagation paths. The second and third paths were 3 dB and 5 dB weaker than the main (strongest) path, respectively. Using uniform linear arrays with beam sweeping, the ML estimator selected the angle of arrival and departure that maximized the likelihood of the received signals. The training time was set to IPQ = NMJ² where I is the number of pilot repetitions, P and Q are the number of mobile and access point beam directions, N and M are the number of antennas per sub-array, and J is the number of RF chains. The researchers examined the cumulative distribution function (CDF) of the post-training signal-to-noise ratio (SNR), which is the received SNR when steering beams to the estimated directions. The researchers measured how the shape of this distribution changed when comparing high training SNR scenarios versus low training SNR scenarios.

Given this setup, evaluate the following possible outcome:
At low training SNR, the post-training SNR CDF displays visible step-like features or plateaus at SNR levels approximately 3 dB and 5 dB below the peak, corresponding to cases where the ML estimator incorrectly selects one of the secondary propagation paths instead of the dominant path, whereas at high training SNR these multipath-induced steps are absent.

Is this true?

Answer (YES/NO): YES